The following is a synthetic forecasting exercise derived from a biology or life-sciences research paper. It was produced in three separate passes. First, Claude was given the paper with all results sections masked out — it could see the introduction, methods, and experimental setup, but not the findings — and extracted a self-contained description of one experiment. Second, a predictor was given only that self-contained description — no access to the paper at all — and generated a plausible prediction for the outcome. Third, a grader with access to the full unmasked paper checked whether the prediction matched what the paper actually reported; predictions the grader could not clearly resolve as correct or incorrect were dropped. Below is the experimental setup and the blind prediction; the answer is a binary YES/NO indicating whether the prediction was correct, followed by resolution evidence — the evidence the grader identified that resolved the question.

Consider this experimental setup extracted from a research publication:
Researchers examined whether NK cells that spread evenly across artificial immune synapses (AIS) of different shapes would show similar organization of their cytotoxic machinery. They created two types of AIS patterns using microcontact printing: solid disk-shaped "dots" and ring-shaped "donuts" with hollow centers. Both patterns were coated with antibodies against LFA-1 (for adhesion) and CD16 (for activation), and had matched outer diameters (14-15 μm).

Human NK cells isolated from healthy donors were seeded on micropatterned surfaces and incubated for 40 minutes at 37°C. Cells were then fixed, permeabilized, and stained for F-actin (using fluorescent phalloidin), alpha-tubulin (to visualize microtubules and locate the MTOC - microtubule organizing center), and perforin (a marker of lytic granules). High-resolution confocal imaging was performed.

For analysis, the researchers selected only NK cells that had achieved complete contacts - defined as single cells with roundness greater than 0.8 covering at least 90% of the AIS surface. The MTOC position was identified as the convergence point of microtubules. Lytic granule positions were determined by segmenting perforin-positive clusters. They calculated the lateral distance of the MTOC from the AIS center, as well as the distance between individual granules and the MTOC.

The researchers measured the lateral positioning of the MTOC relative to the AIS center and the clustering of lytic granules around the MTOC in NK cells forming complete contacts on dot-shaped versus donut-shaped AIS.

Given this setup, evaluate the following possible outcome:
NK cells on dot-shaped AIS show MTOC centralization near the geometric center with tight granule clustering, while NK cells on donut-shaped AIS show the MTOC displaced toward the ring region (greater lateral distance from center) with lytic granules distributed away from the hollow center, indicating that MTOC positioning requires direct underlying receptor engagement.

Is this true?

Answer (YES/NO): NO